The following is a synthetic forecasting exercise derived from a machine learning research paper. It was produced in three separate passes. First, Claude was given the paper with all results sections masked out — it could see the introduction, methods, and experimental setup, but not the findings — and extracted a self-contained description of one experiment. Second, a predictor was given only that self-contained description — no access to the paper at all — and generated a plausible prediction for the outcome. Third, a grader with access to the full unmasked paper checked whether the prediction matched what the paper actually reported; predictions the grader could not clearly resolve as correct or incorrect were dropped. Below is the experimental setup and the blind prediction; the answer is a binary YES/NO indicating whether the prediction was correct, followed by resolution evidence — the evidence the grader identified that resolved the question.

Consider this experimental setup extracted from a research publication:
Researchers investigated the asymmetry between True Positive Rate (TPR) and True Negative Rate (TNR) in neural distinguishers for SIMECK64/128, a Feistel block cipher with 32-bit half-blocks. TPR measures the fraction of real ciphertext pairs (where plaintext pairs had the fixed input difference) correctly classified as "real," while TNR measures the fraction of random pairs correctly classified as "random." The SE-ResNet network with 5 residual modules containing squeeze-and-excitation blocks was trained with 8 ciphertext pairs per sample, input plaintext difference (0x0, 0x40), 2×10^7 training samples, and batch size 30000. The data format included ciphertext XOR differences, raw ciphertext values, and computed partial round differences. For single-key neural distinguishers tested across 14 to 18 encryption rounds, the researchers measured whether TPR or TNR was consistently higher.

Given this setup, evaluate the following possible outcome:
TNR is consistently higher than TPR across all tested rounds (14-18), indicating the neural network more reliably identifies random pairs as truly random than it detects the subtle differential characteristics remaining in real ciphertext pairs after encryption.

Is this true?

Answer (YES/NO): YES